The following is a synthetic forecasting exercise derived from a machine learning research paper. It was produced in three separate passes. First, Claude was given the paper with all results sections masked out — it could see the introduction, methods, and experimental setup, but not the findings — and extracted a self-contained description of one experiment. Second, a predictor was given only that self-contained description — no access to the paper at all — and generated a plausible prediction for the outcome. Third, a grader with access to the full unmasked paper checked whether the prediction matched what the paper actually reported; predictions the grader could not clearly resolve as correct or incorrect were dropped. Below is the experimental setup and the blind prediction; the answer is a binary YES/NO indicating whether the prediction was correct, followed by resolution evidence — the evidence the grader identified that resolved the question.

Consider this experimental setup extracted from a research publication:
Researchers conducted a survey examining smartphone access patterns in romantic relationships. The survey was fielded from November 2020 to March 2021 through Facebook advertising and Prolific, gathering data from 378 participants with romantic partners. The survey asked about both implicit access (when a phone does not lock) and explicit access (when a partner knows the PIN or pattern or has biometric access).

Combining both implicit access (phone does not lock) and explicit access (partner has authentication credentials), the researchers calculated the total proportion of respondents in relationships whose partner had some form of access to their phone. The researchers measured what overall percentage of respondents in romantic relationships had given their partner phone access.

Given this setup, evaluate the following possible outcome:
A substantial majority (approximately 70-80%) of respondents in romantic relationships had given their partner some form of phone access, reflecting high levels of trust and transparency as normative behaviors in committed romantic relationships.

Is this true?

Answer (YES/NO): NO